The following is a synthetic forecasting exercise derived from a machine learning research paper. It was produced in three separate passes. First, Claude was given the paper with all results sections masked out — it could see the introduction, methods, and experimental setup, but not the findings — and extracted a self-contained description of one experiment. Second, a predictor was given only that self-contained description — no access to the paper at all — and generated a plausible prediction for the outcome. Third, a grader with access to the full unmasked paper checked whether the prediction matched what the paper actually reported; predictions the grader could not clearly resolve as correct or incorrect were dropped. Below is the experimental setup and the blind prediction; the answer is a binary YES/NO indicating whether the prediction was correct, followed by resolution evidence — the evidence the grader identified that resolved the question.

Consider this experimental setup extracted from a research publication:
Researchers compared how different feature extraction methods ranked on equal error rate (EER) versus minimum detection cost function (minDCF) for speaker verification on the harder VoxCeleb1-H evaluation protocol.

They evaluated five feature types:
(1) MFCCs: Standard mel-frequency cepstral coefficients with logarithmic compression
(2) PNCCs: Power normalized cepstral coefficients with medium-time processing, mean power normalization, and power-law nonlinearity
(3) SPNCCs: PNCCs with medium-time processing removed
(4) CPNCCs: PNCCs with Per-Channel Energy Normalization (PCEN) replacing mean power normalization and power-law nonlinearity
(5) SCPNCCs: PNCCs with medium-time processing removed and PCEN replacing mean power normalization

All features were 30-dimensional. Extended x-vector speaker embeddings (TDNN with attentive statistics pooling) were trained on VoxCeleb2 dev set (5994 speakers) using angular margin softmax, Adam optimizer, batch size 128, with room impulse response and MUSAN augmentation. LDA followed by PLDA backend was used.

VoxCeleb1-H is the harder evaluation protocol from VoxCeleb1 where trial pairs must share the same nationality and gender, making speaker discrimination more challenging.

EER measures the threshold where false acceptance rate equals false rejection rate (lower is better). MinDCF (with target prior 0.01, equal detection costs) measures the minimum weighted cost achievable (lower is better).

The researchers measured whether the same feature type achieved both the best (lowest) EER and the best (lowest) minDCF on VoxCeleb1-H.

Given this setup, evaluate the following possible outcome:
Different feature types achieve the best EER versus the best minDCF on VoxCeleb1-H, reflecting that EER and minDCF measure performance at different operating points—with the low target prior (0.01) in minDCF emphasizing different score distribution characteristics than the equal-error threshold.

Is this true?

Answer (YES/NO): NO